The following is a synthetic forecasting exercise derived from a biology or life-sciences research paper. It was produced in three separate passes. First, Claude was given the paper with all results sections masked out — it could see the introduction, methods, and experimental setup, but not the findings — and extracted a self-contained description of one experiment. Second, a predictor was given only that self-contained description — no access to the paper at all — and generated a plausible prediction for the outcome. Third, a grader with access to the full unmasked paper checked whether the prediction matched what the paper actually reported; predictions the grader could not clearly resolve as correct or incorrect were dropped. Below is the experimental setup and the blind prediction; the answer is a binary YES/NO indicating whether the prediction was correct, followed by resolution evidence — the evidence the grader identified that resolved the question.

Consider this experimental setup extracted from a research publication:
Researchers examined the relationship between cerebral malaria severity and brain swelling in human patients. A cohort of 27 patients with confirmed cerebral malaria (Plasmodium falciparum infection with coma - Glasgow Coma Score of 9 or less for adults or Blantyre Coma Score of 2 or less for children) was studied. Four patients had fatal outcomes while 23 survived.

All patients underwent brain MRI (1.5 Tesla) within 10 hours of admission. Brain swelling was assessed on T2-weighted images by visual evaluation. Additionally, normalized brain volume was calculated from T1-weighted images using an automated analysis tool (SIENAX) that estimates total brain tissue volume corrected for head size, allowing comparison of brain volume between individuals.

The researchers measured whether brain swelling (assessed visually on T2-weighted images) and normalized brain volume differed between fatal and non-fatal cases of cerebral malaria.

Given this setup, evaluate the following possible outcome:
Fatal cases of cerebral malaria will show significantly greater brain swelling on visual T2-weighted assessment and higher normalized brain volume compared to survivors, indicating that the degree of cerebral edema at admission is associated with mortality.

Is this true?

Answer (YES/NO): NO